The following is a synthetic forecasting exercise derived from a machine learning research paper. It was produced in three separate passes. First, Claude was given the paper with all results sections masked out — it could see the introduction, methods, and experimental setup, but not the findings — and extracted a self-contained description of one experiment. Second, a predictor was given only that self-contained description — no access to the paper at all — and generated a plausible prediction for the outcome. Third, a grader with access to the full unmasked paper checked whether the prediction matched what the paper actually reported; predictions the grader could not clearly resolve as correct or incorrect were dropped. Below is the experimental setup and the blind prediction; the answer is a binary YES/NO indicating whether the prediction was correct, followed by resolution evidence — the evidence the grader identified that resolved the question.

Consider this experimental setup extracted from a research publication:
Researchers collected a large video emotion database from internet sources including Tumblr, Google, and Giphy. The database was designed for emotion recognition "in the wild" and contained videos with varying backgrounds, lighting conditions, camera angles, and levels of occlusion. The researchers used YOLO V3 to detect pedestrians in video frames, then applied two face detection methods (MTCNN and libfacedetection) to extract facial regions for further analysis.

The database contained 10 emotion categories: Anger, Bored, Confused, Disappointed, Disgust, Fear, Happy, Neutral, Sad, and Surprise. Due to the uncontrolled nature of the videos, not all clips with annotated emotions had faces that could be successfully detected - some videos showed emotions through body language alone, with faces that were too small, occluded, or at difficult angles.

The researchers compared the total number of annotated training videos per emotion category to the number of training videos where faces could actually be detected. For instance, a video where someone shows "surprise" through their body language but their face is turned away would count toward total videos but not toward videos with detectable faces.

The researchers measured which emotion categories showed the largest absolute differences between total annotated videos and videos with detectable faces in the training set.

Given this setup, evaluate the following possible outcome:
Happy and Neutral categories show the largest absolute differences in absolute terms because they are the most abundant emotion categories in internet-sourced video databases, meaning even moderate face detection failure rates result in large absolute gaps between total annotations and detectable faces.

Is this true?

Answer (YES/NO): YES